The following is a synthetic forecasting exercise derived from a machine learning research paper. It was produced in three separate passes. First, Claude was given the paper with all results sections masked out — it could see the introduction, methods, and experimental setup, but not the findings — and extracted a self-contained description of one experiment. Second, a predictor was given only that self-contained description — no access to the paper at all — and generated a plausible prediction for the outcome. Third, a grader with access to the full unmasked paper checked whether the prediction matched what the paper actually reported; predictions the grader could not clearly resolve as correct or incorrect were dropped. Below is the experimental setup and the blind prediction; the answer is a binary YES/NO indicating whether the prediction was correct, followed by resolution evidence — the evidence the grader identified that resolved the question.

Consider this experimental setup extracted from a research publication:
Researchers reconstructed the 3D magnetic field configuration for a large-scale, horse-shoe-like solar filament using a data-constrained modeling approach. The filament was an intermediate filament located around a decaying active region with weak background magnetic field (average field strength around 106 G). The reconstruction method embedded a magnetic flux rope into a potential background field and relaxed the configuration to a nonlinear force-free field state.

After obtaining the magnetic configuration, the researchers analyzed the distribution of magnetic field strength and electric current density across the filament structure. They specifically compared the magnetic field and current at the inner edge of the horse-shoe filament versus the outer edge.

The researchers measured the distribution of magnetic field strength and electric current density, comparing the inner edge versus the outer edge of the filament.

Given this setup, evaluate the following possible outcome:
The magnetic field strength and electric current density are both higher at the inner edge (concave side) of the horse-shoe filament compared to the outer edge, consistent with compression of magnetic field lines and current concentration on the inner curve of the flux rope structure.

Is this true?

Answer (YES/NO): YES